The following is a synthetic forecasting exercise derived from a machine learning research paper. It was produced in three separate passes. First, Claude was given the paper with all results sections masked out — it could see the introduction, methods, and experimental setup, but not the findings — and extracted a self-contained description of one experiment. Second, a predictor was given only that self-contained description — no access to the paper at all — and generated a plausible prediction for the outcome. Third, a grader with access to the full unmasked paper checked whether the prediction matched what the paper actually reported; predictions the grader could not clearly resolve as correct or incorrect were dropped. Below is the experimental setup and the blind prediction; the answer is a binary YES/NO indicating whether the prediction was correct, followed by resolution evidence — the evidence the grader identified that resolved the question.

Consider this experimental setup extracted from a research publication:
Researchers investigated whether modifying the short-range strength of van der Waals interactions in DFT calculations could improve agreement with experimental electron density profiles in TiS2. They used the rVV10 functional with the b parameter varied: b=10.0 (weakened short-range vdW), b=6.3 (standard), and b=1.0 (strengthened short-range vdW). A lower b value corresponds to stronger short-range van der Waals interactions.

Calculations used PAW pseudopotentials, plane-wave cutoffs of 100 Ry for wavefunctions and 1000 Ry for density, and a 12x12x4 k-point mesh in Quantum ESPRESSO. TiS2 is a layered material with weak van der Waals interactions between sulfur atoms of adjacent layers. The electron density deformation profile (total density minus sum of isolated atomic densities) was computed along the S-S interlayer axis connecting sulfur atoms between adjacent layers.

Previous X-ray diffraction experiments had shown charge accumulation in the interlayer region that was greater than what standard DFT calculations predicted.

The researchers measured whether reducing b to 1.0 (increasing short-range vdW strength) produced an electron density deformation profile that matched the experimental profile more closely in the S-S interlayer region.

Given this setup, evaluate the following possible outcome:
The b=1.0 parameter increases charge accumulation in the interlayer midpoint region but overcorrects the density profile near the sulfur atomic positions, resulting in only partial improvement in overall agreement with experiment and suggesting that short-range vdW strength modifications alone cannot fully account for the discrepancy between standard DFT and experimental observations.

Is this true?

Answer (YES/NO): NO